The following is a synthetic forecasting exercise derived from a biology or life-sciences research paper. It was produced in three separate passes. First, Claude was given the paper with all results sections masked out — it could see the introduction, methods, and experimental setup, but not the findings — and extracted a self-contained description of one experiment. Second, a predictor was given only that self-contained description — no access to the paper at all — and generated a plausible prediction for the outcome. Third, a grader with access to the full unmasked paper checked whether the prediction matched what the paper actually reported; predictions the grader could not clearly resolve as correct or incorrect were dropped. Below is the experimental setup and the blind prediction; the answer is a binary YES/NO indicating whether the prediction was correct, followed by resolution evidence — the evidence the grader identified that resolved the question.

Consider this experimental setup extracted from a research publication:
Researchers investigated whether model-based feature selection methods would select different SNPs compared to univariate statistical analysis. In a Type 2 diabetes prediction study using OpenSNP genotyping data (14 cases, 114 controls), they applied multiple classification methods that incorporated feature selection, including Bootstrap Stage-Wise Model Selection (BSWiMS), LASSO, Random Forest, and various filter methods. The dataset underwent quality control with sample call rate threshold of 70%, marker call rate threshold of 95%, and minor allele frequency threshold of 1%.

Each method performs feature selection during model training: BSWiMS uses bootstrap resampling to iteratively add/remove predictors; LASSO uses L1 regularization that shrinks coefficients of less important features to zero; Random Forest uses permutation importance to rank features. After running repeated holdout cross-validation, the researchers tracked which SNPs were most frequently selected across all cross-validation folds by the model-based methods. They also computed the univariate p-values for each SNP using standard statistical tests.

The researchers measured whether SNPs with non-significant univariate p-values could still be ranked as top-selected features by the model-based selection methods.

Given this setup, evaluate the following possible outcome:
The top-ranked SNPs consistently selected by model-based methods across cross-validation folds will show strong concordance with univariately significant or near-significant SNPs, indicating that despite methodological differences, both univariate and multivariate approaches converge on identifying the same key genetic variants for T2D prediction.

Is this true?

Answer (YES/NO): NO